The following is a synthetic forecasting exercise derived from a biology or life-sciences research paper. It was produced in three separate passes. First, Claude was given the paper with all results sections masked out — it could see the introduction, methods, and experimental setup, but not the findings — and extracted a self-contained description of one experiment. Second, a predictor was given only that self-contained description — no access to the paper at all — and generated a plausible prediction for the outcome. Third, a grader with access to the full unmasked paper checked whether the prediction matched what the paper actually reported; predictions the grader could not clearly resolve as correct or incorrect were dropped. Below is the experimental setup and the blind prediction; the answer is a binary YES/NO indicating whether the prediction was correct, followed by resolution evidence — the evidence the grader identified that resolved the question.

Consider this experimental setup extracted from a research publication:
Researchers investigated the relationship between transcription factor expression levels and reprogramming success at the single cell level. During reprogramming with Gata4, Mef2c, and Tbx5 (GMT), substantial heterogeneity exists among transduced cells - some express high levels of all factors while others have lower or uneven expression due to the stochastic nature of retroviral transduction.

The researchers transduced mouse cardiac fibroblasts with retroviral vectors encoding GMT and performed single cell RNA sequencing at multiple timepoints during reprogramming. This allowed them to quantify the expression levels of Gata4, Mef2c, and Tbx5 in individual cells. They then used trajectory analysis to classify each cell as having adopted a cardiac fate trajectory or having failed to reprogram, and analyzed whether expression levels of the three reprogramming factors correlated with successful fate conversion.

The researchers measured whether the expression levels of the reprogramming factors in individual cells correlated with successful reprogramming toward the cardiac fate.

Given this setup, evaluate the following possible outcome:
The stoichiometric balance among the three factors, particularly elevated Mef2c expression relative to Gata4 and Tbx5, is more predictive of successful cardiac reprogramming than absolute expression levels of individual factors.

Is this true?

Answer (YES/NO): NO